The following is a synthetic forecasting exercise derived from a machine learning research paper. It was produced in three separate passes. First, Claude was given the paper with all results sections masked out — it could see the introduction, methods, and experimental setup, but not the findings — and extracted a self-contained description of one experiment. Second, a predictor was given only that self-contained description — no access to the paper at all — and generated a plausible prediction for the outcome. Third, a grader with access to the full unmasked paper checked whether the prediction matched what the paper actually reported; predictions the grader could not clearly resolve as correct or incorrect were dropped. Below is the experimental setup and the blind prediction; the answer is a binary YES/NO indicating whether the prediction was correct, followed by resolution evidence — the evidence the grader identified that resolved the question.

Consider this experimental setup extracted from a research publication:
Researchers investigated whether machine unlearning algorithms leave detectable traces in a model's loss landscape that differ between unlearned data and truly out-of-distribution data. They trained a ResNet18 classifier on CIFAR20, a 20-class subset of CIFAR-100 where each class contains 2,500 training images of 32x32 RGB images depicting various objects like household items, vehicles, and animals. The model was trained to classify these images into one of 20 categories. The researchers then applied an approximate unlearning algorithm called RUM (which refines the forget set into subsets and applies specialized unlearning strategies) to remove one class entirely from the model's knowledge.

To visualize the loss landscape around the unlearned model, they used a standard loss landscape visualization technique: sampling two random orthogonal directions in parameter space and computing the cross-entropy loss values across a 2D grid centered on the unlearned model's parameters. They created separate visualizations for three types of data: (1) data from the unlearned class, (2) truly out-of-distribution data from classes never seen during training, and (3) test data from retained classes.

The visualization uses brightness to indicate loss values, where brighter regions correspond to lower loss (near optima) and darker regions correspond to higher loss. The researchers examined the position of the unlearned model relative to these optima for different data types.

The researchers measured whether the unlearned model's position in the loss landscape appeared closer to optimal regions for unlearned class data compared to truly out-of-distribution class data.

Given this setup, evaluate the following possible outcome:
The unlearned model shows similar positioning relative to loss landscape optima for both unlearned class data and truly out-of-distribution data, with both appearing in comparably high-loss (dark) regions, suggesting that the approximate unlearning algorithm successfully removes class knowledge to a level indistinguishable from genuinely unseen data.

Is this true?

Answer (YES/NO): NO